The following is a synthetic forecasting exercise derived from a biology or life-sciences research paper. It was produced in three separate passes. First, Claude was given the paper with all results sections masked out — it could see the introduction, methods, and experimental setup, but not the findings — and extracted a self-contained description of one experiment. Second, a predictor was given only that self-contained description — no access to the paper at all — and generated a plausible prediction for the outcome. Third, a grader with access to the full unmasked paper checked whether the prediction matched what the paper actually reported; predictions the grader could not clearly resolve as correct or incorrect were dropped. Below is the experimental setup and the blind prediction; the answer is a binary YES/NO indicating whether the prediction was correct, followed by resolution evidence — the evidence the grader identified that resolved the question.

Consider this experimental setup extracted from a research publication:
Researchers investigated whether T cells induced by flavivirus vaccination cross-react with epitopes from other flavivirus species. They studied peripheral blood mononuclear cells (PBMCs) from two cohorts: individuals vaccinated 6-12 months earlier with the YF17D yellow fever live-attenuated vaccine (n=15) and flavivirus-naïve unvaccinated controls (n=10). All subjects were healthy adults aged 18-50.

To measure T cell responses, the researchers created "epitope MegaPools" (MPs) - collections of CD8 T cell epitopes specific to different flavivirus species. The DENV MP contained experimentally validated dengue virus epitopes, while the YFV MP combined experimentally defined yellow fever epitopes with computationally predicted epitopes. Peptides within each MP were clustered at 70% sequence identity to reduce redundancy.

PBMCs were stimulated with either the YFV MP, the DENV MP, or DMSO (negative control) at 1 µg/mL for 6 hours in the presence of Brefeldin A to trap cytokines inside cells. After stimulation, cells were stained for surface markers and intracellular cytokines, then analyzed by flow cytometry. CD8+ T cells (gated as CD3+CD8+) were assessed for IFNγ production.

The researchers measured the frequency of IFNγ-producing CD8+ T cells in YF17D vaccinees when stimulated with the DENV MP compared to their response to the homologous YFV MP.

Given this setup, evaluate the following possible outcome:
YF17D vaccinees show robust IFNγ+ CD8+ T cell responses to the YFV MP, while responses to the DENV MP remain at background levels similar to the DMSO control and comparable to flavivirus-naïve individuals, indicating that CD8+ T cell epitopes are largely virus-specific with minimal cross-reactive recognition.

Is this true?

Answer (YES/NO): NO